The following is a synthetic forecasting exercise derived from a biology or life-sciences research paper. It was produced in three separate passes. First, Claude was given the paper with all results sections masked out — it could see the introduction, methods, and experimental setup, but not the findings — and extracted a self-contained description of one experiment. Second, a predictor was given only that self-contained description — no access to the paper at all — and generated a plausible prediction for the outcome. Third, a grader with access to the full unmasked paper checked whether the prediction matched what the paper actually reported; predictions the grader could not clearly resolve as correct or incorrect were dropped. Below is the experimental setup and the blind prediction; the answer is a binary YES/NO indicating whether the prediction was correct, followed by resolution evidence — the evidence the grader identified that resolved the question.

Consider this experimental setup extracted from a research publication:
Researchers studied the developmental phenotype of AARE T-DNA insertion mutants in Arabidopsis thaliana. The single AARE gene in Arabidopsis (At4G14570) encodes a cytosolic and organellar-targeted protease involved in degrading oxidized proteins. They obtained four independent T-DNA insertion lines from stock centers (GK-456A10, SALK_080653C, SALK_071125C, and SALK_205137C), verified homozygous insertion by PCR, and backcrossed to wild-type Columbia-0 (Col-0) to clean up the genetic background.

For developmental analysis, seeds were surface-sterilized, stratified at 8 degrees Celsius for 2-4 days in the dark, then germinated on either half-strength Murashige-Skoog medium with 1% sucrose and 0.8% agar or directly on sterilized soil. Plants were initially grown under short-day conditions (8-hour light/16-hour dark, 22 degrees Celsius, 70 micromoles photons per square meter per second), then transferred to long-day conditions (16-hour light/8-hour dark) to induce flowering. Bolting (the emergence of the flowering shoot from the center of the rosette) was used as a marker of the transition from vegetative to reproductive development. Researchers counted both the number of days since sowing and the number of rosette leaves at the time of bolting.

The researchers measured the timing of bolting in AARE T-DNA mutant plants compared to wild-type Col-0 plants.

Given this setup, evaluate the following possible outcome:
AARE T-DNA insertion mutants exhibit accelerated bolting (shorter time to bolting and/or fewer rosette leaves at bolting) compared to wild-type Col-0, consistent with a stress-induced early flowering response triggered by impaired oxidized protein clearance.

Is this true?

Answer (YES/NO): YES